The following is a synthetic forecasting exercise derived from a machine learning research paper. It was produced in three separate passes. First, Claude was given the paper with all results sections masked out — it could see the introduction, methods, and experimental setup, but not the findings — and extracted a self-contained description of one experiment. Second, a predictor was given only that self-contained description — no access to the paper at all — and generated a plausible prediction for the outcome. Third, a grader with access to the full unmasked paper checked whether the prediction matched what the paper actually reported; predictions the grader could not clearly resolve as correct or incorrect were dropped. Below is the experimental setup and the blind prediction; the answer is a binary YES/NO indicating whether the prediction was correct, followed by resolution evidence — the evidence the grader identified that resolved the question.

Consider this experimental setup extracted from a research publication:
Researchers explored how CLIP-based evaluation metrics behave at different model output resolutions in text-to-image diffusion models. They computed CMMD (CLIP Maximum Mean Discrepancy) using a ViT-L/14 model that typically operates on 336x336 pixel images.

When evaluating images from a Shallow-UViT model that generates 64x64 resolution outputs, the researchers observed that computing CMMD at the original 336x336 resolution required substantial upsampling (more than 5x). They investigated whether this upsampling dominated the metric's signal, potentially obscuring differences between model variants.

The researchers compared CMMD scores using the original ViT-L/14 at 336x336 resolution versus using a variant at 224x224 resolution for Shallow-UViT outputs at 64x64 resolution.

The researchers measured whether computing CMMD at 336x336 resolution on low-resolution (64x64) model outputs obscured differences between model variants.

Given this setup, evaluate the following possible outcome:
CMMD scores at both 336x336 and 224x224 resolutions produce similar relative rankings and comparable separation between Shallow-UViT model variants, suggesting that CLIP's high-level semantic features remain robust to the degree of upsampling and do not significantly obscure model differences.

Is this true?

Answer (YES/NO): NO